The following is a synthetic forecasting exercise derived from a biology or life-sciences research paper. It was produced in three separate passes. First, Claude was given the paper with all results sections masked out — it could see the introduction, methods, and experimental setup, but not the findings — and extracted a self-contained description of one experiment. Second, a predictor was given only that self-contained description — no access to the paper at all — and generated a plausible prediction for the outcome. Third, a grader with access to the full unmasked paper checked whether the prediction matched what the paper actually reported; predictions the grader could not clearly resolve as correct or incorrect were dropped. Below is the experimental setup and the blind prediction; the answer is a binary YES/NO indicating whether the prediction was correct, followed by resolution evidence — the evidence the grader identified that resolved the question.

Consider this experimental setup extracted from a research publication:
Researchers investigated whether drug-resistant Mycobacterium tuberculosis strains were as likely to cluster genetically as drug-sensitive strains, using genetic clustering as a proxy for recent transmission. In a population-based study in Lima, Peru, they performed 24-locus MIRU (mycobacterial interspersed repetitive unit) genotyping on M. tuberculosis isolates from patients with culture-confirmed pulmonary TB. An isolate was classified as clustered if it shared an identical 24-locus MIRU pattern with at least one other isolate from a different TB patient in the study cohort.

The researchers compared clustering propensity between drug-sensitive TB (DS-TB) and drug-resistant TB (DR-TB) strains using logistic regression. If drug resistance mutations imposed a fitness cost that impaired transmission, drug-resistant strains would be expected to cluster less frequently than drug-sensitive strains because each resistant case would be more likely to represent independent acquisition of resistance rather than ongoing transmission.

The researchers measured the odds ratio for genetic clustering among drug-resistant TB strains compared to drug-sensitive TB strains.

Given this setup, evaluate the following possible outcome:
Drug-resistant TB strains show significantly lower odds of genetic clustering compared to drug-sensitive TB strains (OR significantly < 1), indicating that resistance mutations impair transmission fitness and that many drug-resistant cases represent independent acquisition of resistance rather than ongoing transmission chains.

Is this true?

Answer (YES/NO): NO